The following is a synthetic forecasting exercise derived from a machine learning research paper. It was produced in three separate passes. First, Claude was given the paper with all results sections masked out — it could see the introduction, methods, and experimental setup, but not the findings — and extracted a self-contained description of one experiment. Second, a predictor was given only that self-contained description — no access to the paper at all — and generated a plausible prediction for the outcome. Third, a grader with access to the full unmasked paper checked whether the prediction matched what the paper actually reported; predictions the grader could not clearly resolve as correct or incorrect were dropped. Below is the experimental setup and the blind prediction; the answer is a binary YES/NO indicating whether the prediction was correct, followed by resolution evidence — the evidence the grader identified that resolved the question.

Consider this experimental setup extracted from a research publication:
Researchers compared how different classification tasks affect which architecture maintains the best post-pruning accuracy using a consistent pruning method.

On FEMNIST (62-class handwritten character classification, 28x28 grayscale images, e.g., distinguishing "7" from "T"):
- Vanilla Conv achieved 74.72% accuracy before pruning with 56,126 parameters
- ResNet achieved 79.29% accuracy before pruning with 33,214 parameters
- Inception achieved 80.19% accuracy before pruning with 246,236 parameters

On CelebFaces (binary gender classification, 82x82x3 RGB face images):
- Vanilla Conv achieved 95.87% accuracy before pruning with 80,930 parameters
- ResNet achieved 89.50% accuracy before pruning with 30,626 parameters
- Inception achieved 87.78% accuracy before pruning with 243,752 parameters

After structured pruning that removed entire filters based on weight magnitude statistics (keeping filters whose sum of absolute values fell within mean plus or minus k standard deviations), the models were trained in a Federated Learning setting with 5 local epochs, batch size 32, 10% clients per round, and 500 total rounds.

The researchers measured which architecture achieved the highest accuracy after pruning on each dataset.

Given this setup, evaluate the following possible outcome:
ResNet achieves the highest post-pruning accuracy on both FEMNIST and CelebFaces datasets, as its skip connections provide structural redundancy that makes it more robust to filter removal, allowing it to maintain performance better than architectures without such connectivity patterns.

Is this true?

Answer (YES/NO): NO